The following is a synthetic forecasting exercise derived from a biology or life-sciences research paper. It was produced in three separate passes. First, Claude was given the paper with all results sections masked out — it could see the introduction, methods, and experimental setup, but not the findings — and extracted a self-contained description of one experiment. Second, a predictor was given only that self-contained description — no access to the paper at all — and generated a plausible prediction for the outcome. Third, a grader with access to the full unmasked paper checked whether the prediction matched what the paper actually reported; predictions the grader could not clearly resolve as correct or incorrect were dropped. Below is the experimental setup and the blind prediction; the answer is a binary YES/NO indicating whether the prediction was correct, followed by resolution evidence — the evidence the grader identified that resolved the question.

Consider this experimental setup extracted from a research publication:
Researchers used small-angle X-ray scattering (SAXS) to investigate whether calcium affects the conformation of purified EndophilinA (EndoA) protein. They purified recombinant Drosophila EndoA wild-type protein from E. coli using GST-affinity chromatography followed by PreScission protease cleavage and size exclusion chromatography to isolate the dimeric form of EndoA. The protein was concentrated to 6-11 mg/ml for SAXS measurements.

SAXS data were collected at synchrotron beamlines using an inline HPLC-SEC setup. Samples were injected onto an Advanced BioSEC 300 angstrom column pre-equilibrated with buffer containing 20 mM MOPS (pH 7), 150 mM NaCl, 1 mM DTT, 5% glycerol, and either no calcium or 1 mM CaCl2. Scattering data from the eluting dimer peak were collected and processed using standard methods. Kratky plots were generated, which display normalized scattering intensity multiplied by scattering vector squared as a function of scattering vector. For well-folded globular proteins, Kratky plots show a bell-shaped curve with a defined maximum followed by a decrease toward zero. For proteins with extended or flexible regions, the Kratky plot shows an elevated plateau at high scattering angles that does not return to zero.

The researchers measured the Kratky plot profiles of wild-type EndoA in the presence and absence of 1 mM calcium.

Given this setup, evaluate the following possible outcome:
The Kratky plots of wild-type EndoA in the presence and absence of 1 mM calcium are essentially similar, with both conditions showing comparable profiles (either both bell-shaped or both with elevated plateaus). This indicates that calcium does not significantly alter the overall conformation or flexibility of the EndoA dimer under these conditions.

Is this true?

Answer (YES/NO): YES